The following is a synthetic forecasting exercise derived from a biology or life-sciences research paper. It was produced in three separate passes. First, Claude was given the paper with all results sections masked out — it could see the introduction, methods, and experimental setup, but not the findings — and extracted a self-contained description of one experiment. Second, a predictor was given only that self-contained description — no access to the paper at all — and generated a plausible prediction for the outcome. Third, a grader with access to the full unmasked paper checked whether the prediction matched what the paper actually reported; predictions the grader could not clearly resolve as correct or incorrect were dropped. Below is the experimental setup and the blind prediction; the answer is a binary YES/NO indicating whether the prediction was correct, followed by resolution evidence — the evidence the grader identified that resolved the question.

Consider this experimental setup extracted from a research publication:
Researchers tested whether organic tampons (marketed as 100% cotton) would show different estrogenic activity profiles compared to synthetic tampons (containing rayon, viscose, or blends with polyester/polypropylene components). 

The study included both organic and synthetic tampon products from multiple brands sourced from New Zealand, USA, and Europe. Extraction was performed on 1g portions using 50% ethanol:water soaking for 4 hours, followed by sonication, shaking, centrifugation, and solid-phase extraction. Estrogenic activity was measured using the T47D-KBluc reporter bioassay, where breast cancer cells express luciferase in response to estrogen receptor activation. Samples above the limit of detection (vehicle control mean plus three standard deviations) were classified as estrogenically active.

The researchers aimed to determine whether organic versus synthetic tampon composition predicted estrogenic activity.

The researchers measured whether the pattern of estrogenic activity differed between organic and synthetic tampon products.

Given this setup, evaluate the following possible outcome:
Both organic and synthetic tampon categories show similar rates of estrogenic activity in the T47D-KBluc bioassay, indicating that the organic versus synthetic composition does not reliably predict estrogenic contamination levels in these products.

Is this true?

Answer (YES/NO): YES